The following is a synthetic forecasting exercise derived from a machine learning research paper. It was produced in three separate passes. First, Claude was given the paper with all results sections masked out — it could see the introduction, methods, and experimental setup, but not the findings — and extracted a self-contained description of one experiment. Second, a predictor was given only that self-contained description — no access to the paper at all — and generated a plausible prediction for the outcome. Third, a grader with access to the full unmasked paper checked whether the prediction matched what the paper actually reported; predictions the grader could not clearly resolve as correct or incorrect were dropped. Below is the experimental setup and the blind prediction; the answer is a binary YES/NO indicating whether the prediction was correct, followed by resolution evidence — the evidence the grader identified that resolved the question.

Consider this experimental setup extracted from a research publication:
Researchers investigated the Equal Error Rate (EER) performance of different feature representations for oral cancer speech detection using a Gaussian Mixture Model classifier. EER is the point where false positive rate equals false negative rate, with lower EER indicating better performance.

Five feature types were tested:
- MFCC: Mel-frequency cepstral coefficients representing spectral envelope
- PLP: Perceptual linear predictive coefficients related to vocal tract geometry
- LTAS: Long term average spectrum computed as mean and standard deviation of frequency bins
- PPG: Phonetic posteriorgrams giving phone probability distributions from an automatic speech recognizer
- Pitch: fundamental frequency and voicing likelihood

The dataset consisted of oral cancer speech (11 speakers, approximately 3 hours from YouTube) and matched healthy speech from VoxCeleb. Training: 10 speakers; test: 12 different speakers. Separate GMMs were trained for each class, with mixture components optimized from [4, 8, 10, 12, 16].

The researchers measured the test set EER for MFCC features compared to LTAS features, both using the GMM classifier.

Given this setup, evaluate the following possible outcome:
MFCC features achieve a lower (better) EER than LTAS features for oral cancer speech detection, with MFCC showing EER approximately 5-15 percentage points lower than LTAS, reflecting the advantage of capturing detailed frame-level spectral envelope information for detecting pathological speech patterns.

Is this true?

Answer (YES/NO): YES